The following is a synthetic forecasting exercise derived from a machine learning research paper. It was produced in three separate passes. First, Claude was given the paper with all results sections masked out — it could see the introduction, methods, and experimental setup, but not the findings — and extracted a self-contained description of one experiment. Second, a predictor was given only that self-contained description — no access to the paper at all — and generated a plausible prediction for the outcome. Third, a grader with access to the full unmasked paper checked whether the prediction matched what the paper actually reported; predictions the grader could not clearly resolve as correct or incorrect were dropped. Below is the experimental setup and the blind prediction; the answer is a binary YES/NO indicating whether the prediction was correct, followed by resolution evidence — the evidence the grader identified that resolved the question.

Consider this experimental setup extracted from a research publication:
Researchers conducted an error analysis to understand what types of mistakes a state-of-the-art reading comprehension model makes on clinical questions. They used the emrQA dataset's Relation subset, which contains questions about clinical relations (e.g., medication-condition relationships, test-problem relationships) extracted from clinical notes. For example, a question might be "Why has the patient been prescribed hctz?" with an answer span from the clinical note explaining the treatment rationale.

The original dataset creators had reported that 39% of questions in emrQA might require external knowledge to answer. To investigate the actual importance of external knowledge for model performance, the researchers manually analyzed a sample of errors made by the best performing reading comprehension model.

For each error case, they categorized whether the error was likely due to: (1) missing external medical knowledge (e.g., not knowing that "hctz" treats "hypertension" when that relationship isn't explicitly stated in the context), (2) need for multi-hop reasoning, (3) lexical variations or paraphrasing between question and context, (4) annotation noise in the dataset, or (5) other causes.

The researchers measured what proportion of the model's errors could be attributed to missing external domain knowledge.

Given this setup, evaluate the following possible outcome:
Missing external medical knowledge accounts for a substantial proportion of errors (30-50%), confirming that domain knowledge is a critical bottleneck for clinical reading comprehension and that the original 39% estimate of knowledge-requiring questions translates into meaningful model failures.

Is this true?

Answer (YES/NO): NO